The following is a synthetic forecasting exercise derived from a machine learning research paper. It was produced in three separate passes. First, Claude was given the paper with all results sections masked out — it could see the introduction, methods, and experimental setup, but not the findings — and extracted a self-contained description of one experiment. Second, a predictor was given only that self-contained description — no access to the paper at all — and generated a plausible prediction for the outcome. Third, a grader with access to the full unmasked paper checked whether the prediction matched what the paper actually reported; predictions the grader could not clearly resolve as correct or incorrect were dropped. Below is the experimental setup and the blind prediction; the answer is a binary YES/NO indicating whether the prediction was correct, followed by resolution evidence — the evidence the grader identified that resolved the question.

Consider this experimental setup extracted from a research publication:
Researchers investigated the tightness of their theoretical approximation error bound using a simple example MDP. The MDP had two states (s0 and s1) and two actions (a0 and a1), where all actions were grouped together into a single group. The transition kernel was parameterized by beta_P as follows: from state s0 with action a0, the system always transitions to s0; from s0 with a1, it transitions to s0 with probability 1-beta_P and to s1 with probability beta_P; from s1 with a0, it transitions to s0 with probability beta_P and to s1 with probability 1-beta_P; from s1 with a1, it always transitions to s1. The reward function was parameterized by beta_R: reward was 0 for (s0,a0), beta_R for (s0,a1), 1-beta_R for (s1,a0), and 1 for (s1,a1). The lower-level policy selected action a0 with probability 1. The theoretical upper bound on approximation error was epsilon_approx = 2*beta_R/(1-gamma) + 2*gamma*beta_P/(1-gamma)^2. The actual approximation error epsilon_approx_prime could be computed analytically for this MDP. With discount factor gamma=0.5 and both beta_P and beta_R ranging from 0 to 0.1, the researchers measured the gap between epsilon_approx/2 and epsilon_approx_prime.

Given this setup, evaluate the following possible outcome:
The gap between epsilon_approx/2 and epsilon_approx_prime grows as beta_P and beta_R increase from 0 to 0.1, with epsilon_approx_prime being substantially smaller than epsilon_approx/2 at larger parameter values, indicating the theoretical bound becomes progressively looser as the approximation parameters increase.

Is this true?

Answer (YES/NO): NO